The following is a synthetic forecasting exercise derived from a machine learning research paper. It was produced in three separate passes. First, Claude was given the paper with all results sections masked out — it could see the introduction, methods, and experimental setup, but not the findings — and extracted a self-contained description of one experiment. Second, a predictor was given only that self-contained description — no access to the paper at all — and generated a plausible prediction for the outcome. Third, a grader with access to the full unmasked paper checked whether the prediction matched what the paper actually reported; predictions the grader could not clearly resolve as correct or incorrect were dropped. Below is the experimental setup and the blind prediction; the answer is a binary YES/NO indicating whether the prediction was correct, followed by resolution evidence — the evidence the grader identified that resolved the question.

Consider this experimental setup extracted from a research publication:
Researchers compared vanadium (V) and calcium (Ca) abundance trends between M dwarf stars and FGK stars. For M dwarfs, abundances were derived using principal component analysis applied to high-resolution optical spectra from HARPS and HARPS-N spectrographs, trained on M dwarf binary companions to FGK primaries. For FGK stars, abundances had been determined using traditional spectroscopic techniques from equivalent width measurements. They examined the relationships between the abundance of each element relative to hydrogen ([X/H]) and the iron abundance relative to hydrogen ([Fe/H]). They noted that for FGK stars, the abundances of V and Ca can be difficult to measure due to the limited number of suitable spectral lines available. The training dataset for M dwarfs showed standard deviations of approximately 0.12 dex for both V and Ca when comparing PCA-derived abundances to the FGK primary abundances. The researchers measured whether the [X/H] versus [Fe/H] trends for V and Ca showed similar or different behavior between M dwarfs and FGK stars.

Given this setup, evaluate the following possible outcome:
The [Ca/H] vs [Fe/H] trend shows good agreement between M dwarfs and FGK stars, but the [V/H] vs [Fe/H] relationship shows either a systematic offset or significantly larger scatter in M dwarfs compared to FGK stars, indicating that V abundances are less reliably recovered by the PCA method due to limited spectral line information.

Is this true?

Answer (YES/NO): NO